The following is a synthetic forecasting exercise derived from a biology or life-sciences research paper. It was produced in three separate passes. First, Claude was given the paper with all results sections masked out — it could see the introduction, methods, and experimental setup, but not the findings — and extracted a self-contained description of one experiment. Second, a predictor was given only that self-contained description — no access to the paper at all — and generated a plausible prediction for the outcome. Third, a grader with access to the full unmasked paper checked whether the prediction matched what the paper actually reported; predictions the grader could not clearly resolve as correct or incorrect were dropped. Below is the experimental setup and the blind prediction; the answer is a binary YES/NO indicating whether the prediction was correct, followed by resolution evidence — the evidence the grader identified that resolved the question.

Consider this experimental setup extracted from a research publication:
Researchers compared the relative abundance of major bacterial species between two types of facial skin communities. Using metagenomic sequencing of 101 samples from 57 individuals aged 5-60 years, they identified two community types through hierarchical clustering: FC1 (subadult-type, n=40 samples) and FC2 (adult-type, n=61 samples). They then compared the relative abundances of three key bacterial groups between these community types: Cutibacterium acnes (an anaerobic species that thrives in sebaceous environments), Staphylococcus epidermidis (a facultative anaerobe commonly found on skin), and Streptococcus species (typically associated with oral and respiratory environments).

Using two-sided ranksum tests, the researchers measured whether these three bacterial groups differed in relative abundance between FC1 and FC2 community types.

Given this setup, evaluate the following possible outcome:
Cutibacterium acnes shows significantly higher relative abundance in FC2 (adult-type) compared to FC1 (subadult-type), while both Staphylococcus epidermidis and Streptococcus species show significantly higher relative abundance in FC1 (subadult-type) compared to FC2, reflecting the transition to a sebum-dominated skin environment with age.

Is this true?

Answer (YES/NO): NO